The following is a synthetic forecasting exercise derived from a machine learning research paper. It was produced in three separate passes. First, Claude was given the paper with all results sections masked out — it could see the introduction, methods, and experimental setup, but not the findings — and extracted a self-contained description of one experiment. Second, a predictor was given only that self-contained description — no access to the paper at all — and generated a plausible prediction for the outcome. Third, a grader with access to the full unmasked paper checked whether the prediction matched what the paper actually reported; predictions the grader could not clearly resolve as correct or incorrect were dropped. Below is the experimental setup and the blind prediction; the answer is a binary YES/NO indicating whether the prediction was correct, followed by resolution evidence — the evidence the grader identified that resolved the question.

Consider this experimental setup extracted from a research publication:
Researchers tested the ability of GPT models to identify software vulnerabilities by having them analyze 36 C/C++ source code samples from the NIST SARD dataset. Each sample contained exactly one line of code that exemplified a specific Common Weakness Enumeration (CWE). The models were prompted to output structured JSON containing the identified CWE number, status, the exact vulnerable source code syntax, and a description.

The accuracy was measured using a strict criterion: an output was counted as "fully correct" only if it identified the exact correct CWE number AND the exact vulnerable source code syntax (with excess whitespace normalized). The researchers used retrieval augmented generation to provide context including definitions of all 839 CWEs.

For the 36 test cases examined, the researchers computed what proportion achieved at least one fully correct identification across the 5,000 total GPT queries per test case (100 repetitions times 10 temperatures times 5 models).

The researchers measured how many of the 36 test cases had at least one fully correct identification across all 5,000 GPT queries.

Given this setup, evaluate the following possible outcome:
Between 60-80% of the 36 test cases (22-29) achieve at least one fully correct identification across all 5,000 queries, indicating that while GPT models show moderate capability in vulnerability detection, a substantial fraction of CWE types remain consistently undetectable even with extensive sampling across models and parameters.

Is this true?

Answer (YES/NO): NO